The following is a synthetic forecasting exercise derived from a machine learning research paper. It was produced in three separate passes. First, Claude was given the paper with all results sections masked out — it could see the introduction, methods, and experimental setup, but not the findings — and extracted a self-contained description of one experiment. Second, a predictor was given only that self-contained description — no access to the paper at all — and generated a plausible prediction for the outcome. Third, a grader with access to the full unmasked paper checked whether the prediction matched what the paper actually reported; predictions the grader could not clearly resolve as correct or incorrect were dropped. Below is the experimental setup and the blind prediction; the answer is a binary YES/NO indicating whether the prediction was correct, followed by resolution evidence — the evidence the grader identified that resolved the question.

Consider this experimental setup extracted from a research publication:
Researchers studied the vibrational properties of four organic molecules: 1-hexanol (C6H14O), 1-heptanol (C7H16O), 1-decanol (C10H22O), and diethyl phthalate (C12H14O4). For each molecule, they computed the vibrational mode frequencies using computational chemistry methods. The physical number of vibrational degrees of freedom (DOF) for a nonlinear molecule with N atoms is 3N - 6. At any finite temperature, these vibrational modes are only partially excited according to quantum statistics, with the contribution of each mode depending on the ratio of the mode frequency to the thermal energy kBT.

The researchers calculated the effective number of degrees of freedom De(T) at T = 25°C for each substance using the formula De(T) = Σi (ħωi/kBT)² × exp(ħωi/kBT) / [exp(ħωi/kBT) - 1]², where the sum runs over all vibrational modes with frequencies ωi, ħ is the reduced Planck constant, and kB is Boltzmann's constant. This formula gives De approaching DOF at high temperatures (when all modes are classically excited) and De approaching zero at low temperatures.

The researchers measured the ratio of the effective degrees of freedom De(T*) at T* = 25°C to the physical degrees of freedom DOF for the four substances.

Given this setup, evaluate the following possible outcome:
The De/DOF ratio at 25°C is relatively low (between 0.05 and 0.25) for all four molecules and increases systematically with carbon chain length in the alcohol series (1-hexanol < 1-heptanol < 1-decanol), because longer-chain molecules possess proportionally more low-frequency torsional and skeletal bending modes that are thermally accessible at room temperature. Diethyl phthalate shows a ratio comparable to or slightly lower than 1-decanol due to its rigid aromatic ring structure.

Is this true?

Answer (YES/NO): NO